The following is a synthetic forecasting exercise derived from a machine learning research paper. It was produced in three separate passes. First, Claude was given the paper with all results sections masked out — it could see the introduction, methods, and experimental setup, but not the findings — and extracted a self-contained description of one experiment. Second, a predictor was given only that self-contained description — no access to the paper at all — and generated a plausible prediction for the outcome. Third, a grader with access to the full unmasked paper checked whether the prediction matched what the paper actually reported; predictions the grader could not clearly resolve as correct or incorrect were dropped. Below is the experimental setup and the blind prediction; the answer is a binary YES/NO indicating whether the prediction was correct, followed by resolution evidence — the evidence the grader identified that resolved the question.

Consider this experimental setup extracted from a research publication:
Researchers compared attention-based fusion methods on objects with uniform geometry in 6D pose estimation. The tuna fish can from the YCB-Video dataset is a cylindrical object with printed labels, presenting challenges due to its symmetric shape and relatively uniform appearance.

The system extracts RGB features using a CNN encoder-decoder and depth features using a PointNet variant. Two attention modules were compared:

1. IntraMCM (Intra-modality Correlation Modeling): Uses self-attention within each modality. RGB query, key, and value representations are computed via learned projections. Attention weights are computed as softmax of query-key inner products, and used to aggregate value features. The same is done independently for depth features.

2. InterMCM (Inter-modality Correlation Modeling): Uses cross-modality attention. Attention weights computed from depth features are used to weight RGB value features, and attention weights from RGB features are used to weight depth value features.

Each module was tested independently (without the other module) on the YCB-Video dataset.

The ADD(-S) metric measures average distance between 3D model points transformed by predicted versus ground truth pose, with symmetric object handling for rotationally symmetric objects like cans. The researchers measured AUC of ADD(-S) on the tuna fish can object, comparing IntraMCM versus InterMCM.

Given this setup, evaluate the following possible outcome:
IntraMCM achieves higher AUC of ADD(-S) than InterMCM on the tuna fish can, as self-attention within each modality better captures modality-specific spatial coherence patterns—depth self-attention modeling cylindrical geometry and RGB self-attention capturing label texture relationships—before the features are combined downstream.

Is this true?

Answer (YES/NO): NO